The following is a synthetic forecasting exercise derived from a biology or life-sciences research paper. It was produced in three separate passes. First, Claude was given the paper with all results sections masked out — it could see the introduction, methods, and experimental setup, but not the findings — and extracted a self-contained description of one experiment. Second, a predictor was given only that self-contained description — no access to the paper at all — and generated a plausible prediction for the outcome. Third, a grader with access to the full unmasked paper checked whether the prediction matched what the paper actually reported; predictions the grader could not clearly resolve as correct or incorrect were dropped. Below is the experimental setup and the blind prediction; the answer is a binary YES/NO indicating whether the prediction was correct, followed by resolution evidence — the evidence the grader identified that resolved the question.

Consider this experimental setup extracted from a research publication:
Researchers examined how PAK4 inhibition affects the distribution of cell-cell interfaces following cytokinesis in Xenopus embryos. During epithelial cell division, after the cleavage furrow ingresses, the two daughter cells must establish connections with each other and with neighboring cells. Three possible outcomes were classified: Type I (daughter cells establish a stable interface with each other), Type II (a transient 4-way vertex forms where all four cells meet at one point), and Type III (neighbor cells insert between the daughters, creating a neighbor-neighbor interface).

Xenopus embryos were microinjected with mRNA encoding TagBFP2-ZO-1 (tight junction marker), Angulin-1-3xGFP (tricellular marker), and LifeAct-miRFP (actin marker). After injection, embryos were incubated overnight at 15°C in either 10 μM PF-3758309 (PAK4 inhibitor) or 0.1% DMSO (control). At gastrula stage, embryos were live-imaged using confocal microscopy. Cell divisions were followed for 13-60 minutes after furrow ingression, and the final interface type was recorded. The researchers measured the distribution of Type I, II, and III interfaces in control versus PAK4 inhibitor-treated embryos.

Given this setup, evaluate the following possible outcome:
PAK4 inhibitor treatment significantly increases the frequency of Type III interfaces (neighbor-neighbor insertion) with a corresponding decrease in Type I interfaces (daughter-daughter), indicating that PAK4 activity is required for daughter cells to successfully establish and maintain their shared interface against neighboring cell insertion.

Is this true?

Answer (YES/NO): NO